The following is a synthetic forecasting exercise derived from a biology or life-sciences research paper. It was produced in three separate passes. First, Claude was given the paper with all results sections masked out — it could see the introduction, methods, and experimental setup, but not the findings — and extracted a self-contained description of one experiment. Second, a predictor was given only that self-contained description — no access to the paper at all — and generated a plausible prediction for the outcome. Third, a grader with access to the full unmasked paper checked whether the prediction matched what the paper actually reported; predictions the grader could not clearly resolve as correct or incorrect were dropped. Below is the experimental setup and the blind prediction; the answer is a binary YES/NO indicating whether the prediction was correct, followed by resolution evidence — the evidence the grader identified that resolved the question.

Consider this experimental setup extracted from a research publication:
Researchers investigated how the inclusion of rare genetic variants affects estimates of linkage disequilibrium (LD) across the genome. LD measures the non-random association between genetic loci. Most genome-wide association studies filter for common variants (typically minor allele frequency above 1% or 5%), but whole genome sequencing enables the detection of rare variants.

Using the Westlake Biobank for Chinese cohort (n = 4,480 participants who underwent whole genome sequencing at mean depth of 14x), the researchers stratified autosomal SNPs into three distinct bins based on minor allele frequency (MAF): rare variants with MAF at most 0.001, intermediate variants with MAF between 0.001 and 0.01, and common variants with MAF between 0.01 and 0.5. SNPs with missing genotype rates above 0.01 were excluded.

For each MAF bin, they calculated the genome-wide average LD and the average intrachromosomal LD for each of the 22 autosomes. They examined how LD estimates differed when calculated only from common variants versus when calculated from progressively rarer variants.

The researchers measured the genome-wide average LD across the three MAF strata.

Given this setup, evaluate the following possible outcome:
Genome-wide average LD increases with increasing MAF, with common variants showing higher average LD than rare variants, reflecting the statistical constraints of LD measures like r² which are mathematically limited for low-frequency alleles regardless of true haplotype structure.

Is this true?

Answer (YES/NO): NO